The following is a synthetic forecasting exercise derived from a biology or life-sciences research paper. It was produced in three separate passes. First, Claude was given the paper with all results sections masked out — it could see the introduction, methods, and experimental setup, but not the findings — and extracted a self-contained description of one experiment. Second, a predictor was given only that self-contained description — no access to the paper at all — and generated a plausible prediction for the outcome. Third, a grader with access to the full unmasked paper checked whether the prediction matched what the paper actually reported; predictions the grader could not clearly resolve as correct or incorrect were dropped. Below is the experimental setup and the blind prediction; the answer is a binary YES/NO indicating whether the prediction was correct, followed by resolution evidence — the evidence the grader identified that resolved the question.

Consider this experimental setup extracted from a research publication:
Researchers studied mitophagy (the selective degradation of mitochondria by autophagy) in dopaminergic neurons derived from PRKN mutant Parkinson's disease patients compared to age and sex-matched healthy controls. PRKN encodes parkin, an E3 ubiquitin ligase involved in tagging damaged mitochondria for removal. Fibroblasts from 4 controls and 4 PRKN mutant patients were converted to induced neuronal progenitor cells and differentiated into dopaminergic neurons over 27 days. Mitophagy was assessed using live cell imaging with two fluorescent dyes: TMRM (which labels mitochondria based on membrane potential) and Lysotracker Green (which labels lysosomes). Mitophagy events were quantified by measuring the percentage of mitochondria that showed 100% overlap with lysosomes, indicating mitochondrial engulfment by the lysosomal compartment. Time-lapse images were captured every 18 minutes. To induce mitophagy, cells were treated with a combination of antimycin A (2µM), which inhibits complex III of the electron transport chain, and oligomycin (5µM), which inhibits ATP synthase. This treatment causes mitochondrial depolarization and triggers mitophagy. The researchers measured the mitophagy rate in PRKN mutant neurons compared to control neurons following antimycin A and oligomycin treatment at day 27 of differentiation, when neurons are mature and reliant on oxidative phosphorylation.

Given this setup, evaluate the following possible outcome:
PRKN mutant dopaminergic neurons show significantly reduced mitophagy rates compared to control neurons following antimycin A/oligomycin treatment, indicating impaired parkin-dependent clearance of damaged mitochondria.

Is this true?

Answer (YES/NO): YES